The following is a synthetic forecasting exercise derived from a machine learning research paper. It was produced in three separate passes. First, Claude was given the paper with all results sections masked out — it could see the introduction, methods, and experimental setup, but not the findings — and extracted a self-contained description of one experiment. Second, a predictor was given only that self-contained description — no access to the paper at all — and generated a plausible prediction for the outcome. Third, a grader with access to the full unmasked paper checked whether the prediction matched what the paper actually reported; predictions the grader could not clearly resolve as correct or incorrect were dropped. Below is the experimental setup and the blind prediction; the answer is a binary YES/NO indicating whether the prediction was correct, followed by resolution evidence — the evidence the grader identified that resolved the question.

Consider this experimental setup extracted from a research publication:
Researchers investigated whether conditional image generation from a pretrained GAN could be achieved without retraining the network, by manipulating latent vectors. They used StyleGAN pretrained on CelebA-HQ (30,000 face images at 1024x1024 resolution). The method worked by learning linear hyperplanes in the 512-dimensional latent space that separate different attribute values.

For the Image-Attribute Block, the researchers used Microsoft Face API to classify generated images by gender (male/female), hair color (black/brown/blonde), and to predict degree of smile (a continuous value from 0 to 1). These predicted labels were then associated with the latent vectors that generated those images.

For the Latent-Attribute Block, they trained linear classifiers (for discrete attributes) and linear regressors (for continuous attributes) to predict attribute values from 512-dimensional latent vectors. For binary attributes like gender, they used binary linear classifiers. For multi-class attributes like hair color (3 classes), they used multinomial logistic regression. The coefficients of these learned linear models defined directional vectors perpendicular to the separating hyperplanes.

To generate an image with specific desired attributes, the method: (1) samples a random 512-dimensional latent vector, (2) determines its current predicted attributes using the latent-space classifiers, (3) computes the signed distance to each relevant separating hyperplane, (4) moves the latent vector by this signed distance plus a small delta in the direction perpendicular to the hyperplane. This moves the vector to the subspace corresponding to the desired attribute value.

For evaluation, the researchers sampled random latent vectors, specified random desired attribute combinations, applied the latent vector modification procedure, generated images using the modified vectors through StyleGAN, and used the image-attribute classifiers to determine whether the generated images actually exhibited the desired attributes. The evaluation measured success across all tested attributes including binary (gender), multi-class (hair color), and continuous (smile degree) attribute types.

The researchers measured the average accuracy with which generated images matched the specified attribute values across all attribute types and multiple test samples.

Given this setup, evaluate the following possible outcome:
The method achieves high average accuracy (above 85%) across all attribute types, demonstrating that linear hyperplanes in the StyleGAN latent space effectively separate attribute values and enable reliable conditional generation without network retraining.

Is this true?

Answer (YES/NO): YES